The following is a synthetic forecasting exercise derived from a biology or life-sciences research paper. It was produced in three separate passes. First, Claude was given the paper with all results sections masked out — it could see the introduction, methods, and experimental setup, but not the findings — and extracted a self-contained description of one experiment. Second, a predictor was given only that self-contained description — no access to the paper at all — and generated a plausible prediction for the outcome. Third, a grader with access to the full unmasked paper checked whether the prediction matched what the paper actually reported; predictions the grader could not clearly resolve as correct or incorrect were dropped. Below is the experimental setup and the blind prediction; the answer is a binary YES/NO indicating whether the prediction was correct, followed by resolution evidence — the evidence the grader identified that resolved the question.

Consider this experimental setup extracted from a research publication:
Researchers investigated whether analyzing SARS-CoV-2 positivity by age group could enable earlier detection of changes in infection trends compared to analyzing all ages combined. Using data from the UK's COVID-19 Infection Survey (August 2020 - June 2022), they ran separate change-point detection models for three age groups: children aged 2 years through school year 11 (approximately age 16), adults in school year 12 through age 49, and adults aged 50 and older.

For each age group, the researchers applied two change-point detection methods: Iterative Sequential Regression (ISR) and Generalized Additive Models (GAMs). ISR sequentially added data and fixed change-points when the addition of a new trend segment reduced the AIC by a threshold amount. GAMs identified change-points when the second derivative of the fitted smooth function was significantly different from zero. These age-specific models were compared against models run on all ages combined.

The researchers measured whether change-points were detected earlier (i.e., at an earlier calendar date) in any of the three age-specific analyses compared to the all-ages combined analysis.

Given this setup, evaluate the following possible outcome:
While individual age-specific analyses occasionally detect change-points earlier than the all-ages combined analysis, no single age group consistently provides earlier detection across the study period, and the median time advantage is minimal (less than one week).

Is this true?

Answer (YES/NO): NO